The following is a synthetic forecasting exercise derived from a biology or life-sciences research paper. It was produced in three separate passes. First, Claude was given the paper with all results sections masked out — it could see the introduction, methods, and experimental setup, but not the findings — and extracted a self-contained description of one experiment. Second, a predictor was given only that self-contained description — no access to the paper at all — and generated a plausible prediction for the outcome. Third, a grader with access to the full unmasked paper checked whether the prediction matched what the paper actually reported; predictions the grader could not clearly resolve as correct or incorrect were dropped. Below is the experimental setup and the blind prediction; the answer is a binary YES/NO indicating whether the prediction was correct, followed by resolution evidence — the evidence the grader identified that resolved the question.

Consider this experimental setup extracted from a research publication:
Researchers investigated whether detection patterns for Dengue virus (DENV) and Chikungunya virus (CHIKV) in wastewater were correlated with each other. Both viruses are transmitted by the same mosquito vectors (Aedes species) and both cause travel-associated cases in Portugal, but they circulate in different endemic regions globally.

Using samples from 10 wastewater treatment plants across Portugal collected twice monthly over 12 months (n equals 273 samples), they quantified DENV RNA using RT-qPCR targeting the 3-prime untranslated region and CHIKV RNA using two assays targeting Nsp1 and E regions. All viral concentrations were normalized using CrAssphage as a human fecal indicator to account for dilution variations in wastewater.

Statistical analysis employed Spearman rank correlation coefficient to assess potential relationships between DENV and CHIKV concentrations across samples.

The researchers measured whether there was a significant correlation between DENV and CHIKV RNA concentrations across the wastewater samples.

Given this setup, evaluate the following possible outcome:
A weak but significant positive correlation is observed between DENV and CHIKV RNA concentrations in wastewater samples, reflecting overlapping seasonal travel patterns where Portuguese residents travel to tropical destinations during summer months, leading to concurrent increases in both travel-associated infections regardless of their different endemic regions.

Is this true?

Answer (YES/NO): NO